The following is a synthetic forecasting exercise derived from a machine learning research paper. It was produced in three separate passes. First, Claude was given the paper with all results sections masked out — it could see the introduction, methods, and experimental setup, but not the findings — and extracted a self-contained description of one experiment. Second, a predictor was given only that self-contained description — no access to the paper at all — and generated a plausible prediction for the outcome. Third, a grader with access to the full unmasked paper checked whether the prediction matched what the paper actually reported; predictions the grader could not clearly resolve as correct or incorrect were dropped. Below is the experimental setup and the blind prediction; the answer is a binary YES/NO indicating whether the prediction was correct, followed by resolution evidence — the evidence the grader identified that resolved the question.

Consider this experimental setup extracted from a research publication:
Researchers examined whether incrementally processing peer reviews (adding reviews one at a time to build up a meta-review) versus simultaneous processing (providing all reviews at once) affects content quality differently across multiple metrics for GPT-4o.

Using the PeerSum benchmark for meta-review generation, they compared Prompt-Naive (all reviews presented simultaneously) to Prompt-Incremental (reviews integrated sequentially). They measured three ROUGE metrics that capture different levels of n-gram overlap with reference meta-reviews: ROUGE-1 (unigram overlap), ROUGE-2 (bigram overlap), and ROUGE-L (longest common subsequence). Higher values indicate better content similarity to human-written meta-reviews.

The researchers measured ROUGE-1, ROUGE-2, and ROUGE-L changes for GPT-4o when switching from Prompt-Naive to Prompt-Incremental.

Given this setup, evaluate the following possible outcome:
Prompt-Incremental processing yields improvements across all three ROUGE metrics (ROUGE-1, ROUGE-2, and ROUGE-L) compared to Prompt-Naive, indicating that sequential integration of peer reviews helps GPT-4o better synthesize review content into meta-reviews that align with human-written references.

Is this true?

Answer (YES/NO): NO